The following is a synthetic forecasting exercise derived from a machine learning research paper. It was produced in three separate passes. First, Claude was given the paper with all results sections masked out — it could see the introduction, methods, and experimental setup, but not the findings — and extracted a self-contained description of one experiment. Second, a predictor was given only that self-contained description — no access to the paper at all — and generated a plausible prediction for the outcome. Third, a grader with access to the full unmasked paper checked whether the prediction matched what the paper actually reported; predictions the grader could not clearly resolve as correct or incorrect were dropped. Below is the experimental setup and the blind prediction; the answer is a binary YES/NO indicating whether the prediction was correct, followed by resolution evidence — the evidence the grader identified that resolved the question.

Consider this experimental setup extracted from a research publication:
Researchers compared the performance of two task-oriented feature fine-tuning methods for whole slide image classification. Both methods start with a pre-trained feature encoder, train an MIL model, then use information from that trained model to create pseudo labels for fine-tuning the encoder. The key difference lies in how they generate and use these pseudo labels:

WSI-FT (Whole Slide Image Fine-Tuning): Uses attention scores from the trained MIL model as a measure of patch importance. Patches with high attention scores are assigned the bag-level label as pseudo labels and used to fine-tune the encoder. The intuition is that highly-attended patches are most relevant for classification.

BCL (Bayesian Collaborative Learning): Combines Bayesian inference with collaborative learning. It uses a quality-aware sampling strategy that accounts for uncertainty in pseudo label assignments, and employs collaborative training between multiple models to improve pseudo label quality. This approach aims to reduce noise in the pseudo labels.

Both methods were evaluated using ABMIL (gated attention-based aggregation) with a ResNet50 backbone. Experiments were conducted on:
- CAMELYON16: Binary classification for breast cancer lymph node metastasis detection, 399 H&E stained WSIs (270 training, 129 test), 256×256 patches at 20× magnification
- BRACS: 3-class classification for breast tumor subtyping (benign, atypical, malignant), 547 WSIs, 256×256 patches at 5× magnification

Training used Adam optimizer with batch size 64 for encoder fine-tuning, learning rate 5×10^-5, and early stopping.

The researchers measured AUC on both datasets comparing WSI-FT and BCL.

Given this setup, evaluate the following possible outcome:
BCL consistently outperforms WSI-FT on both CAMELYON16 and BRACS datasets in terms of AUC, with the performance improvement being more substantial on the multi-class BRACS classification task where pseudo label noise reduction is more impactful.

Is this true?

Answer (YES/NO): YES